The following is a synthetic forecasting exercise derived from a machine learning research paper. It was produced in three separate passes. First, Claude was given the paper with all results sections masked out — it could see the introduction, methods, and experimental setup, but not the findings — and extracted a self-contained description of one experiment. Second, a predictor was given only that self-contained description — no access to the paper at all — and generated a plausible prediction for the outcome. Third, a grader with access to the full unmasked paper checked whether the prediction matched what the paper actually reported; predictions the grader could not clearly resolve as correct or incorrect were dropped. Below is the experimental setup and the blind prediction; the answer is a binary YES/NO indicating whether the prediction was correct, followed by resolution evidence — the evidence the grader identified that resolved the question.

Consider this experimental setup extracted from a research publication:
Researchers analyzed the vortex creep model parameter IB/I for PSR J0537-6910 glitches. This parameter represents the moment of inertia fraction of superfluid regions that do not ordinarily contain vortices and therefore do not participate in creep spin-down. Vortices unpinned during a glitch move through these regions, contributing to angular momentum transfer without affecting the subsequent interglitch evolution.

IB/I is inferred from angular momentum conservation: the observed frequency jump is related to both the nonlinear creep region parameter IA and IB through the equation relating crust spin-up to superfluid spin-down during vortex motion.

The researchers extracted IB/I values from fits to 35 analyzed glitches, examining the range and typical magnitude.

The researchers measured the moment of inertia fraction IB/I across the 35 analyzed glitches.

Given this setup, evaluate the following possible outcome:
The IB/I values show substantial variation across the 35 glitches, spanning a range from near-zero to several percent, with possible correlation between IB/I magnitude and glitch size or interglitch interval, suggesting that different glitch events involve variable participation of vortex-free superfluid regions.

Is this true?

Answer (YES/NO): NO